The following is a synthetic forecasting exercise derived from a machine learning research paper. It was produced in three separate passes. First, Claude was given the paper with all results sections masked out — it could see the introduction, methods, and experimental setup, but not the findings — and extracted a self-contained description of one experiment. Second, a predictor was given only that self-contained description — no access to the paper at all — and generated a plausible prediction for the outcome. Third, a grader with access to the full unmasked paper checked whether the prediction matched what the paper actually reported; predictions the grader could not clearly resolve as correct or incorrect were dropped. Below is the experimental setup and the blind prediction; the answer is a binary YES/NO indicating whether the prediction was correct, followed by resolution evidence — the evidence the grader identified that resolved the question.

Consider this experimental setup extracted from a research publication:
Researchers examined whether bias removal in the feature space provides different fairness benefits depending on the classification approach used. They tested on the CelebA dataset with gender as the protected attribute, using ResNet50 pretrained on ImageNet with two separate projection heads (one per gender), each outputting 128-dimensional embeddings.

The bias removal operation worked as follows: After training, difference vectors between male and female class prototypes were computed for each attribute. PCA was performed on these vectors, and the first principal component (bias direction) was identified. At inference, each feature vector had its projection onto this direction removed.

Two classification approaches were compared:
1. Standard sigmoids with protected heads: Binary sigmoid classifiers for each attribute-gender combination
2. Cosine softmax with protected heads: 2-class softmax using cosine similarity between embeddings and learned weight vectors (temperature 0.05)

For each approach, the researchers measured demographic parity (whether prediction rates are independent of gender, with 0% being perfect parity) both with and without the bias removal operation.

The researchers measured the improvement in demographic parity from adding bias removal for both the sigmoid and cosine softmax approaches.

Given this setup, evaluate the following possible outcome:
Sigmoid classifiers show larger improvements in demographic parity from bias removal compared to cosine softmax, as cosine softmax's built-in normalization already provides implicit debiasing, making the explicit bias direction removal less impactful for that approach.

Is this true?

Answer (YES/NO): NO